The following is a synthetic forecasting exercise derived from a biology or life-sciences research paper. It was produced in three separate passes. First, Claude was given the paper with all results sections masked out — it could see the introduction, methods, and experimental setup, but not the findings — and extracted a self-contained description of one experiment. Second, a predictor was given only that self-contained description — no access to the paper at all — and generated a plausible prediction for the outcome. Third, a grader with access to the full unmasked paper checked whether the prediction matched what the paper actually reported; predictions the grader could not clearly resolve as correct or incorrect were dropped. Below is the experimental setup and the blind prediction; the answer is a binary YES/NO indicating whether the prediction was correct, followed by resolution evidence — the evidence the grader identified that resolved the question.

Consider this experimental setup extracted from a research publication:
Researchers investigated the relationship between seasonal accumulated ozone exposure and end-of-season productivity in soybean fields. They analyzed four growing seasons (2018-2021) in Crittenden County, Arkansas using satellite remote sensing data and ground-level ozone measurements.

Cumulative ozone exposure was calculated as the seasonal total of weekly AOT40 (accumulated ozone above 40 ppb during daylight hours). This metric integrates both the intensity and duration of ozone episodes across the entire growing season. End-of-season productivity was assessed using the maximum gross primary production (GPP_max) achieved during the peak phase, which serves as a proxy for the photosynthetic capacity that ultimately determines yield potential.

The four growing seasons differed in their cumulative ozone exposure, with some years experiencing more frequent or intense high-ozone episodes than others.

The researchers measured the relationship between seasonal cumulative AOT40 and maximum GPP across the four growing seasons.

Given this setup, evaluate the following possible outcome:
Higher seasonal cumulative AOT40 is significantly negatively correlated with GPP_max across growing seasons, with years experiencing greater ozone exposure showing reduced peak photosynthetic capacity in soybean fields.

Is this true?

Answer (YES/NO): NO